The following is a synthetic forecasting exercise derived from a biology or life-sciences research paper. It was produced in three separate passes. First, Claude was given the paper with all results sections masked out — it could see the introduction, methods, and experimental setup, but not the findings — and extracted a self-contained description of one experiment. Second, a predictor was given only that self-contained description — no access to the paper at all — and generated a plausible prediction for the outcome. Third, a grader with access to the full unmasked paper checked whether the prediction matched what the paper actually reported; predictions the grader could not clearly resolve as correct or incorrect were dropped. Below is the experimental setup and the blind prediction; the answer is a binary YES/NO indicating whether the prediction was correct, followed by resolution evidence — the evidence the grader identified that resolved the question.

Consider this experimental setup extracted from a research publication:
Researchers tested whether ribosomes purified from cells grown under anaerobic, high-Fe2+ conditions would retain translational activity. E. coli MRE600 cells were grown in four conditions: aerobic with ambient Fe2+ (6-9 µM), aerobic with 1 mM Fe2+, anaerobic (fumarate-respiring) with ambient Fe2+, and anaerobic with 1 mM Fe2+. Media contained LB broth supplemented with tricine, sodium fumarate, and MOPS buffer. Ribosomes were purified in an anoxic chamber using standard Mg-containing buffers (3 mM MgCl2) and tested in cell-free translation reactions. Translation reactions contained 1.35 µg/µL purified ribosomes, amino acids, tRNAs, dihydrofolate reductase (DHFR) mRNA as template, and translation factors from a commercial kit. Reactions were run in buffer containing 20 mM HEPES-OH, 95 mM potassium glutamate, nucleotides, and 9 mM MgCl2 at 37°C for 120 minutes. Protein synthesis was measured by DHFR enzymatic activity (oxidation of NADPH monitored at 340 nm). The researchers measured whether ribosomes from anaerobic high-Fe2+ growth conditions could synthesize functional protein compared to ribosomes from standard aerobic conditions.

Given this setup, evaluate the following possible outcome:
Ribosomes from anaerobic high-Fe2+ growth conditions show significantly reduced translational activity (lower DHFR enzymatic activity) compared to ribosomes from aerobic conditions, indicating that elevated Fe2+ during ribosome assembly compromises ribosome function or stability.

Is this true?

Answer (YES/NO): NO